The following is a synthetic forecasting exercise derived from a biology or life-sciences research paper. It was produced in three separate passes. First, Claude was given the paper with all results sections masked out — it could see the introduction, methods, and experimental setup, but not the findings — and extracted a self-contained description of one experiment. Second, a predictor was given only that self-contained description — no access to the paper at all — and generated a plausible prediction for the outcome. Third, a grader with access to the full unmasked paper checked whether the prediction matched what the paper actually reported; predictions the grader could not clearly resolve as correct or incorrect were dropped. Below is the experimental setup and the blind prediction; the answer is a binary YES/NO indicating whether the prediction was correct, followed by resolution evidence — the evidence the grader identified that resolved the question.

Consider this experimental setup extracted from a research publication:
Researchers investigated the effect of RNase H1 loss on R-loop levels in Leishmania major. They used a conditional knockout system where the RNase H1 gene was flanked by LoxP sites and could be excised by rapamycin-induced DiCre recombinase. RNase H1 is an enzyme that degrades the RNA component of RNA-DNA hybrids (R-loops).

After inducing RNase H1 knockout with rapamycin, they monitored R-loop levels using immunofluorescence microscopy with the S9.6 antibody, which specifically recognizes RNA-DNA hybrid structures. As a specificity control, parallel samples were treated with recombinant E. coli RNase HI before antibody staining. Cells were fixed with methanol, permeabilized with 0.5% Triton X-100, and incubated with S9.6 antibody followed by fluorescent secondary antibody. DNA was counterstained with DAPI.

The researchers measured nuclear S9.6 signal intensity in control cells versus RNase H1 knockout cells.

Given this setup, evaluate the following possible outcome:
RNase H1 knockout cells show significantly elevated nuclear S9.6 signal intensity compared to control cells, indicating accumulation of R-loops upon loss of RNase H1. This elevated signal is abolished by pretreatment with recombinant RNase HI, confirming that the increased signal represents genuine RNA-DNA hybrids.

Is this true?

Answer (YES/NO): NO